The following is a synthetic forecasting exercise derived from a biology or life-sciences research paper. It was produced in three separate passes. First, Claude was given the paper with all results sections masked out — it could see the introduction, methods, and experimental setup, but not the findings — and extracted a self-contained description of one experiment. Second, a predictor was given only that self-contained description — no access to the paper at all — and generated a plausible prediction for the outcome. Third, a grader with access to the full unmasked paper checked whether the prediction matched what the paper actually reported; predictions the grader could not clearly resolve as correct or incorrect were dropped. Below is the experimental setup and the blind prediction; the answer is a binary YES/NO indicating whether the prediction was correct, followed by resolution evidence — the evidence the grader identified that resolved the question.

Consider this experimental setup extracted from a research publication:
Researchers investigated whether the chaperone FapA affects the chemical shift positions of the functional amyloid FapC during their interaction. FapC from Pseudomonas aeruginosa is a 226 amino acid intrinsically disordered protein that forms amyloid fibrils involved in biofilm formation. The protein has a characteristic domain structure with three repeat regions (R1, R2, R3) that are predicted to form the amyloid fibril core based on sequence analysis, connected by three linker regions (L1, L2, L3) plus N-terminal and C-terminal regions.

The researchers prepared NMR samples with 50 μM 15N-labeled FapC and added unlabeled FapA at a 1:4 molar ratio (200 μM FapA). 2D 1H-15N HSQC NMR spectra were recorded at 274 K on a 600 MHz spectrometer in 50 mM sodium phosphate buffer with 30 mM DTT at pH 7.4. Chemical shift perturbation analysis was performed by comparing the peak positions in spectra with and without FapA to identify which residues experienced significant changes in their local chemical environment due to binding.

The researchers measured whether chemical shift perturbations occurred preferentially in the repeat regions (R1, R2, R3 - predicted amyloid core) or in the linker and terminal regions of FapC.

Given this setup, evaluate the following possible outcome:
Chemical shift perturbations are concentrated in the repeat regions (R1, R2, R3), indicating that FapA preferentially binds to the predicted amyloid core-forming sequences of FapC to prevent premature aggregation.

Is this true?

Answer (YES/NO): NO